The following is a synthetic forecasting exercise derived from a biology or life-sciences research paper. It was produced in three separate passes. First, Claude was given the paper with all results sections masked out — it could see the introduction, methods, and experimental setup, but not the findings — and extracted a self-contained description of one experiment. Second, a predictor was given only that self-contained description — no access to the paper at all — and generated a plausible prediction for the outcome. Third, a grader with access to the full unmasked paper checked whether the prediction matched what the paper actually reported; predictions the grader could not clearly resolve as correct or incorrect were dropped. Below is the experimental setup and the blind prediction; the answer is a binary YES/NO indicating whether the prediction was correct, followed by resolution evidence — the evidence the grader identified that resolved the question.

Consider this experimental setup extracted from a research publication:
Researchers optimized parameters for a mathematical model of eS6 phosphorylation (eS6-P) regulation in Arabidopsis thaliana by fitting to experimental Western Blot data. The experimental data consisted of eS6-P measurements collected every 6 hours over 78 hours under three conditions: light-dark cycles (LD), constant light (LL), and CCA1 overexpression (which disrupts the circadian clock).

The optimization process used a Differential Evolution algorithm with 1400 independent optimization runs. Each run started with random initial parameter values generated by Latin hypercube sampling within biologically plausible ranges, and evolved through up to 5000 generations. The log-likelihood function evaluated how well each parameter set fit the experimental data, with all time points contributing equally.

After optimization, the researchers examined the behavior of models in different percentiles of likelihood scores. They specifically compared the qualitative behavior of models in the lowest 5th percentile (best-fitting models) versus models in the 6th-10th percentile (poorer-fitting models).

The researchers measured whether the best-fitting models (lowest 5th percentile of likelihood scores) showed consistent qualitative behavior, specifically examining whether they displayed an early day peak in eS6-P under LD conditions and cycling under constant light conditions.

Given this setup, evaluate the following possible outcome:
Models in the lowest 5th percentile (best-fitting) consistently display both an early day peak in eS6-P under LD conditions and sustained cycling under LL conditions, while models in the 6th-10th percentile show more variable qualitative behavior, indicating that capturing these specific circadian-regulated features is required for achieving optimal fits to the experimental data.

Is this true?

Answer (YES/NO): NO